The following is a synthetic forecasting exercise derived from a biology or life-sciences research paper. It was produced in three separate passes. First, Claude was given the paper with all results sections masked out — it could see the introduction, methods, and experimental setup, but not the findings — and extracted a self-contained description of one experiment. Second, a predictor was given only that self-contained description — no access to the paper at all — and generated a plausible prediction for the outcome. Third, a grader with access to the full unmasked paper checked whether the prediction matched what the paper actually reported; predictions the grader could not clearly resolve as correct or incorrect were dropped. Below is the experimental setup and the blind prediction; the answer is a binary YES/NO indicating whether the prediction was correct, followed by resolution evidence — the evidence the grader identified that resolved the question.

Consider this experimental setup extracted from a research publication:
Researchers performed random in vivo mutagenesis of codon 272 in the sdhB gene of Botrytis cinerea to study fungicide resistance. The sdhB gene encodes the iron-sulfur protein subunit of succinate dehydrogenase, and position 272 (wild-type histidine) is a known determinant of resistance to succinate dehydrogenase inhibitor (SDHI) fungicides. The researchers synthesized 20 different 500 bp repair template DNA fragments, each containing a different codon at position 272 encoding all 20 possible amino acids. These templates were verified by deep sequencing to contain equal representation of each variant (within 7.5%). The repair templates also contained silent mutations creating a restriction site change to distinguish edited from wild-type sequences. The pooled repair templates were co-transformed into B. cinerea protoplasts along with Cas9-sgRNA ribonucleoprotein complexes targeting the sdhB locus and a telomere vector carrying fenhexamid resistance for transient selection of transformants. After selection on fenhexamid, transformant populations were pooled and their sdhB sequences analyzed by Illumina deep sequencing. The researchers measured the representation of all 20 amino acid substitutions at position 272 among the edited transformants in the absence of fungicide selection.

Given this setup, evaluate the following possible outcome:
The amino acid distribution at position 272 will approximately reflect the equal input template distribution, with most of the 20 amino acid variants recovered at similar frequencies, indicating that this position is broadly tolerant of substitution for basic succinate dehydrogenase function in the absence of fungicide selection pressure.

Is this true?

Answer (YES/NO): YES